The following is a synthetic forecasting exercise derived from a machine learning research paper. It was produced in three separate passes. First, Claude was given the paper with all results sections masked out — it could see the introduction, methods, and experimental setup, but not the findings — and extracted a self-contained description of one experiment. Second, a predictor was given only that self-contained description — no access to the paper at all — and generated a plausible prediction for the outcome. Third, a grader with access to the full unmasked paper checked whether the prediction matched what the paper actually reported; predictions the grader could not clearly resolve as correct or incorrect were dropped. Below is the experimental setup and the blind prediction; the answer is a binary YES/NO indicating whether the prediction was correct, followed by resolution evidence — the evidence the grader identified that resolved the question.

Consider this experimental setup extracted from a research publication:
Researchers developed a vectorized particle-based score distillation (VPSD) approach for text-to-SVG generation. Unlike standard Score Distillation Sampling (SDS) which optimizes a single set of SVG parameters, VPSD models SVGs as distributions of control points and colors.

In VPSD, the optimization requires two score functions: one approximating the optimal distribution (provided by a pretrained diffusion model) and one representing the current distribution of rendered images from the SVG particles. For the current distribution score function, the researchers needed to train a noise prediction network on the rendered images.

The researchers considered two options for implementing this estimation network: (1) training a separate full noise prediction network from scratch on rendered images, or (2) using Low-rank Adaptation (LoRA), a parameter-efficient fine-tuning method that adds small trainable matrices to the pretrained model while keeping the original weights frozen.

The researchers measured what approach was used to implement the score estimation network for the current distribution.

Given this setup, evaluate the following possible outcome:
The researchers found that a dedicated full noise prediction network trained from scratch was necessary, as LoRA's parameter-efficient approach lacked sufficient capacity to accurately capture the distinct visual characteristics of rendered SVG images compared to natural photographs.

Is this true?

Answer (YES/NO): NO